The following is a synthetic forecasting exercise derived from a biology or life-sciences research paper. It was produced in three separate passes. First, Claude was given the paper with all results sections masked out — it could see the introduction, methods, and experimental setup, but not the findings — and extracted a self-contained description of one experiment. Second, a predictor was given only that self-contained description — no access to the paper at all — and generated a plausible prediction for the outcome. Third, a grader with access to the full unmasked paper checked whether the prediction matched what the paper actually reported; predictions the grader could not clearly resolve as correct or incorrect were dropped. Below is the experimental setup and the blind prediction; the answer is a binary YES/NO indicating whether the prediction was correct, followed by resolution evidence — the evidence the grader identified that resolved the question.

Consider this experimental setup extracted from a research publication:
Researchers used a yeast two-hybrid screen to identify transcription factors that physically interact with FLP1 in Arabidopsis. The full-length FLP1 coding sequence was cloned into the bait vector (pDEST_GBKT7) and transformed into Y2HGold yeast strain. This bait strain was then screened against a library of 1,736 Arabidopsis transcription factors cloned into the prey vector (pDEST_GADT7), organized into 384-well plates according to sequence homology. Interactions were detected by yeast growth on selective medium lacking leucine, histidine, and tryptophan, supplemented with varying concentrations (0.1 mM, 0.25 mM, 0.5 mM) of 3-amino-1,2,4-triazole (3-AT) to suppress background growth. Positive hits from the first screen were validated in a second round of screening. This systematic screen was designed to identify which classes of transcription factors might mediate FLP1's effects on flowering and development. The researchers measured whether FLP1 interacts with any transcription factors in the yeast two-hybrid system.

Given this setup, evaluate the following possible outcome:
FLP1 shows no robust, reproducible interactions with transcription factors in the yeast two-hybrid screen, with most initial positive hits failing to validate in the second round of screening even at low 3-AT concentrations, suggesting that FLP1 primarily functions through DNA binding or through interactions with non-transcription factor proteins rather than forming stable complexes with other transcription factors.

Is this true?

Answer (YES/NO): NO